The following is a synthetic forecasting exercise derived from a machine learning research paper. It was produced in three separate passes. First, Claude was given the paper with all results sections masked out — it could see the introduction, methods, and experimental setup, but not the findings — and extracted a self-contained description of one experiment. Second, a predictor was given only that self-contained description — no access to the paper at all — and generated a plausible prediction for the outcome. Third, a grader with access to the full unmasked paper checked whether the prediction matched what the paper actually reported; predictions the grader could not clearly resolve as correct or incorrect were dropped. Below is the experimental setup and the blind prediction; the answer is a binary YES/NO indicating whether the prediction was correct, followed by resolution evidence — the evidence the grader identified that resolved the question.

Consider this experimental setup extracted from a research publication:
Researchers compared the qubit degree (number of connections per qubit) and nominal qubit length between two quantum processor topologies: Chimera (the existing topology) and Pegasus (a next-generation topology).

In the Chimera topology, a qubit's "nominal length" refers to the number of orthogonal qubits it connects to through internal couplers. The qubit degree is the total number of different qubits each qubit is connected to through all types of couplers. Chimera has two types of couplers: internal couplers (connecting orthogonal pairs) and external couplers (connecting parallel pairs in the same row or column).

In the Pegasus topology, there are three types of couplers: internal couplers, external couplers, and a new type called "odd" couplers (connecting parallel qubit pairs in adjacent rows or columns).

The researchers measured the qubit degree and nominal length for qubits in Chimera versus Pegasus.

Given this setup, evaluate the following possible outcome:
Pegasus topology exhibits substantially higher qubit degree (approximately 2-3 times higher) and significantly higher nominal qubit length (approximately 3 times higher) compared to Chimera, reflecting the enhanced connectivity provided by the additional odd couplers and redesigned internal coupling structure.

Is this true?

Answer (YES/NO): YES